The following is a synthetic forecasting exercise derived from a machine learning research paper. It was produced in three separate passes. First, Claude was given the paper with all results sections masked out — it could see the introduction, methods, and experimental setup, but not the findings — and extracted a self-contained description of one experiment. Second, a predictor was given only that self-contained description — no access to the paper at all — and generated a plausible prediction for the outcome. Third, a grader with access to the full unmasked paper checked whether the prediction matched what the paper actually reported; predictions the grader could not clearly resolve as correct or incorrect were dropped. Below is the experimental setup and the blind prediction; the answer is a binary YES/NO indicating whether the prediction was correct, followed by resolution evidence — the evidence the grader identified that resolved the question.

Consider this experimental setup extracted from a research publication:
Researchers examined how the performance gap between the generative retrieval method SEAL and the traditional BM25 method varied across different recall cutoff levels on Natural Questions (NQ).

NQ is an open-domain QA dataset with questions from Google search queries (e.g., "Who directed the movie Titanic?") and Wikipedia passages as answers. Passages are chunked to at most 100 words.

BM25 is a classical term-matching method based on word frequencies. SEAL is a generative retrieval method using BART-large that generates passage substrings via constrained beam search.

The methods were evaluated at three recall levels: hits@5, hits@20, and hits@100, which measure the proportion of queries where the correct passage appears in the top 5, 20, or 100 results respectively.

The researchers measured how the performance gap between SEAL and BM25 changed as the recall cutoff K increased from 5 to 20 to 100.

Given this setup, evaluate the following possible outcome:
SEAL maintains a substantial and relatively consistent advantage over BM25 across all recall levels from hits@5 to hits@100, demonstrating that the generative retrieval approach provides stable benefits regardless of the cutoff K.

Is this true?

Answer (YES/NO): NO